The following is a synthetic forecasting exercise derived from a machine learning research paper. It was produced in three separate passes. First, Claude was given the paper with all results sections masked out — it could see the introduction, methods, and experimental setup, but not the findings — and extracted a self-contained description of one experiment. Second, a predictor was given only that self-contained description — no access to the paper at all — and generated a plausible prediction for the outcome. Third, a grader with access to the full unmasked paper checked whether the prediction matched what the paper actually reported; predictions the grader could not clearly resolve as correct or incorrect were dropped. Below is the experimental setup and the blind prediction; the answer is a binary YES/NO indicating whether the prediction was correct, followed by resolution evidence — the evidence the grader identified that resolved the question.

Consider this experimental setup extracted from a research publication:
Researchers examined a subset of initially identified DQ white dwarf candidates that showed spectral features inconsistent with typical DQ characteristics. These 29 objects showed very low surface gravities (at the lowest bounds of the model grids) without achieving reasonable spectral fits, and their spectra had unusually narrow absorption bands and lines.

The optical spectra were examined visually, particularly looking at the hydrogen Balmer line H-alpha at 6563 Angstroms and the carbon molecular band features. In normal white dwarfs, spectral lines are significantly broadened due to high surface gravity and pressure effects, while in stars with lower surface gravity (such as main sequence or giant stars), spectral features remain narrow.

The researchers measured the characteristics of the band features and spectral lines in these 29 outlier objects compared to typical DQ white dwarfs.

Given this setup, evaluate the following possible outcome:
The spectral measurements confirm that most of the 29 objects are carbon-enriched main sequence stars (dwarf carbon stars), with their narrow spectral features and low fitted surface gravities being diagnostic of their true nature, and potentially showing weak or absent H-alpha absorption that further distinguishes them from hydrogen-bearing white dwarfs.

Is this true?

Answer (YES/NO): NO